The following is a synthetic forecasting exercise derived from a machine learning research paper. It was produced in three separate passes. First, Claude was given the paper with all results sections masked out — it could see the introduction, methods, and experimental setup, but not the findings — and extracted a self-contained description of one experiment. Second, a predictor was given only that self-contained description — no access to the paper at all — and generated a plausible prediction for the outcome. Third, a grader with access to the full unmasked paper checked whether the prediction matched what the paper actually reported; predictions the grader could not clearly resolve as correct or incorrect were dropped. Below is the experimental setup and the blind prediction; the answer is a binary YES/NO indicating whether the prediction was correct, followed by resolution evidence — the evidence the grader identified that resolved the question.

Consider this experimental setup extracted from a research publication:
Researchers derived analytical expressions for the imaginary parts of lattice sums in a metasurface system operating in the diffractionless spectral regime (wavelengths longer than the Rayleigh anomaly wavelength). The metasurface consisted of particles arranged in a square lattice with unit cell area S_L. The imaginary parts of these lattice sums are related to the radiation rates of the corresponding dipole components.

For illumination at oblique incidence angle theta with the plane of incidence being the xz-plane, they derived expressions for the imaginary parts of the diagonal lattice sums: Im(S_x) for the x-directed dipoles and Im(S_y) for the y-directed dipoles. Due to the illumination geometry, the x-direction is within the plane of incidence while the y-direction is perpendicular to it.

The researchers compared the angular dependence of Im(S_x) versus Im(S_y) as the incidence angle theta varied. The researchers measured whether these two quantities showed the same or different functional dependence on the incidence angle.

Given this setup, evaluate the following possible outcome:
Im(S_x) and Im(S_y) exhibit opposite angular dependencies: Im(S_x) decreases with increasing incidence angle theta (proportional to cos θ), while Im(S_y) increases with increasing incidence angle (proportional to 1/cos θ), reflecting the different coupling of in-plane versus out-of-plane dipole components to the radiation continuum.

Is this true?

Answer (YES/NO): YES